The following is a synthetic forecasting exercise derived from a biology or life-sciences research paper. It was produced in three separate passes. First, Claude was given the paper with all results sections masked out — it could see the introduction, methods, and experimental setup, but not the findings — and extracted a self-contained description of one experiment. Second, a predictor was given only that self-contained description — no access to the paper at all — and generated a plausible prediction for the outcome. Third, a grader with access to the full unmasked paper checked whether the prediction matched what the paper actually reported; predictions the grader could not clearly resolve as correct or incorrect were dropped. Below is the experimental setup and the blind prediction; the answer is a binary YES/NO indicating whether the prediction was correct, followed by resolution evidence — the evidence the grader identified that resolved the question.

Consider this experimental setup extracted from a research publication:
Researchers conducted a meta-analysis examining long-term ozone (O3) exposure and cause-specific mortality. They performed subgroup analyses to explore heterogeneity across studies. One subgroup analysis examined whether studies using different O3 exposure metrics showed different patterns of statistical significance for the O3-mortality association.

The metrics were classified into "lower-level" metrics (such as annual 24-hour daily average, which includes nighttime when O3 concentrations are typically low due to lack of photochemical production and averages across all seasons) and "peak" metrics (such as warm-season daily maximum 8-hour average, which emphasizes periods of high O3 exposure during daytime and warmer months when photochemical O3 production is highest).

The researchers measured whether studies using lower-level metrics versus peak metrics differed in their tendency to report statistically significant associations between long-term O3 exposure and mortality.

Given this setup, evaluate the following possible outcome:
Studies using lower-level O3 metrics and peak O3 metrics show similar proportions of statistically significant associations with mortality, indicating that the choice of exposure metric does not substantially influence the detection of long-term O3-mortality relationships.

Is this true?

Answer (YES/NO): NO